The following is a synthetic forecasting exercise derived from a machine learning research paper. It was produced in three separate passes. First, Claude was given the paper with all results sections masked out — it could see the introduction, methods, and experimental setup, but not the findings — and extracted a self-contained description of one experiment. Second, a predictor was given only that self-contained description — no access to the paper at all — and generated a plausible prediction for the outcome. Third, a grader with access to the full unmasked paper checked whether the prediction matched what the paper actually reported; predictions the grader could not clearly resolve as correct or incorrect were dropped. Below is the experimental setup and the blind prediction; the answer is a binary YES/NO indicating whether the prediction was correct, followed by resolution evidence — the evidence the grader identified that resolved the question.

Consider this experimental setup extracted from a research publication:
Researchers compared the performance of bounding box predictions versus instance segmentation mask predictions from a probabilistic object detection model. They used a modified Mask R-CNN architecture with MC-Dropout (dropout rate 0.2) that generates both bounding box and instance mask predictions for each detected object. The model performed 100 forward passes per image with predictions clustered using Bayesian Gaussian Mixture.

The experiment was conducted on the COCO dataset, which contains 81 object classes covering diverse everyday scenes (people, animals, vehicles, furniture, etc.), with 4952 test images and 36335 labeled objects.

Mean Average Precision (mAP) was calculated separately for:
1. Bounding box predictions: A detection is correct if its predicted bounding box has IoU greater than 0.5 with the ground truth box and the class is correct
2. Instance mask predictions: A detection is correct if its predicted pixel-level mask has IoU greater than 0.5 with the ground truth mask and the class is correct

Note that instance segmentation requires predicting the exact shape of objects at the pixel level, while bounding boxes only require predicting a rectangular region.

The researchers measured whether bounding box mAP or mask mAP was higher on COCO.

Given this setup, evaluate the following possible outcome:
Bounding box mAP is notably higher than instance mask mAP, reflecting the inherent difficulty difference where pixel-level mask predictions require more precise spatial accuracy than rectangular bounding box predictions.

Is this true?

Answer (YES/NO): NO